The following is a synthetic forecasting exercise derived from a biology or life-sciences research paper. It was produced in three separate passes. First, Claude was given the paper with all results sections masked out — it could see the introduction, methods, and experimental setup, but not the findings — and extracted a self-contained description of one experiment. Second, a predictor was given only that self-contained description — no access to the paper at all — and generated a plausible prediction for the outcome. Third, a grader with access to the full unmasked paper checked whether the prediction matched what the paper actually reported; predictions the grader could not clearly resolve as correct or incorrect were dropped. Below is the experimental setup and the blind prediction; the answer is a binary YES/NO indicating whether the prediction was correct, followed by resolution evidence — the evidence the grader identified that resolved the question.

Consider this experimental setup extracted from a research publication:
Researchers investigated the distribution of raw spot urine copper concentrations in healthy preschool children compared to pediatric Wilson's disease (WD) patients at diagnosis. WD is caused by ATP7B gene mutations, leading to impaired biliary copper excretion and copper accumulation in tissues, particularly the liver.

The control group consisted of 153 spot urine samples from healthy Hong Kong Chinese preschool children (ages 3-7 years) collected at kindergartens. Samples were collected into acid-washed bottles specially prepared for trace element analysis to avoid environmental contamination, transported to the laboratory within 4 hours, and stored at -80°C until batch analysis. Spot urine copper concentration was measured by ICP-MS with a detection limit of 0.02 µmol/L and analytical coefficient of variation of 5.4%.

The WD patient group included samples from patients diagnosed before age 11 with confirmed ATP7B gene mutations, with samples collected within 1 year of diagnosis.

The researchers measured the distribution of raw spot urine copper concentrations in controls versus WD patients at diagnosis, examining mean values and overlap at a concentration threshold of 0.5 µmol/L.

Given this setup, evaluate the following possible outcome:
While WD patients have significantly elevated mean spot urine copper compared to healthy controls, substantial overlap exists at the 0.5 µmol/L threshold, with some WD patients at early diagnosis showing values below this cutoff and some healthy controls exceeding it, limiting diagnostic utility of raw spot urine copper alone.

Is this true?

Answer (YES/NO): NO